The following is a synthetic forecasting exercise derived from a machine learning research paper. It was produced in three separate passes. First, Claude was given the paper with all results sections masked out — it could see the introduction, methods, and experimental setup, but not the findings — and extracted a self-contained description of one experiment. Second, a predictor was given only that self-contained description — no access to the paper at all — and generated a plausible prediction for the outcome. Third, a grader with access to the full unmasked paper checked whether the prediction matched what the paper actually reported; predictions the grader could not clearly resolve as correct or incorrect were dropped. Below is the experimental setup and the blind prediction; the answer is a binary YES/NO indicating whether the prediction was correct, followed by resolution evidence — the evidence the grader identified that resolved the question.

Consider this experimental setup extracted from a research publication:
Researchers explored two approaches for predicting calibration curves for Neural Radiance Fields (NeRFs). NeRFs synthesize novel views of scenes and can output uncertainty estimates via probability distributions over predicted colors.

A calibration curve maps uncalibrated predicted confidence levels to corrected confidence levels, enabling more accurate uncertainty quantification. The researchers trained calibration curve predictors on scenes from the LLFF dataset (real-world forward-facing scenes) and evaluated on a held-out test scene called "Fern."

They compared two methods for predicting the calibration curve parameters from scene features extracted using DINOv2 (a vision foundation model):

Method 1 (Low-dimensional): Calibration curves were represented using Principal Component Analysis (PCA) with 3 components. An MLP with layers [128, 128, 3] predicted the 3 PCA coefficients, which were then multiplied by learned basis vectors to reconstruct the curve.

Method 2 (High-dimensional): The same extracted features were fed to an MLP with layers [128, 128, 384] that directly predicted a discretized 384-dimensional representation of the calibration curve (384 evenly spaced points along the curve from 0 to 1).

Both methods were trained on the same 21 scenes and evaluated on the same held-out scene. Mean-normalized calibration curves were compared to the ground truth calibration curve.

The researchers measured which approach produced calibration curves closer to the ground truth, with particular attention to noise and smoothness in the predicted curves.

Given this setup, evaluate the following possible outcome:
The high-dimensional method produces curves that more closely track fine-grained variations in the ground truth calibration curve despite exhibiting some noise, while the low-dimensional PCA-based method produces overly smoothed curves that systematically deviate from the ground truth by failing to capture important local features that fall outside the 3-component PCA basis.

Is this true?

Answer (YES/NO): NO